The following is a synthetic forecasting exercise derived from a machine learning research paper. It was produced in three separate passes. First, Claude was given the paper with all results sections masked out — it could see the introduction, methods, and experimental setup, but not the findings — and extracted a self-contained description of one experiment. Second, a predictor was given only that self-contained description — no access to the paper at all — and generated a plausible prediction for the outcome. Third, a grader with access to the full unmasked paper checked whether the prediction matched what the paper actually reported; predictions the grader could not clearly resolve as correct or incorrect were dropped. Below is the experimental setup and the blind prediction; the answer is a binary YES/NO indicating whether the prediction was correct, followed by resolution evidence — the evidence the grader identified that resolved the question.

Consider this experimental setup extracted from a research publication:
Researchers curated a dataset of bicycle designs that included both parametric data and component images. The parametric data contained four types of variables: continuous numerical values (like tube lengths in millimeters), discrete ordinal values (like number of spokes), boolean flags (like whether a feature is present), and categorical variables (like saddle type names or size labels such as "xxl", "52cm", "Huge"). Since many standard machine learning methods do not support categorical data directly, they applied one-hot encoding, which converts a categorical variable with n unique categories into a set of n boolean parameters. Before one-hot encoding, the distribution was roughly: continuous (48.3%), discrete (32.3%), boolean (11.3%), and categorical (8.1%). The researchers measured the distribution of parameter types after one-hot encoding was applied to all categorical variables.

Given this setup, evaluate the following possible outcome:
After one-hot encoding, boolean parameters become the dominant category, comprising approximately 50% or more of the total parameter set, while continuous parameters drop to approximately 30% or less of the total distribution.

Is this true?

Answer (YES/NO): YES